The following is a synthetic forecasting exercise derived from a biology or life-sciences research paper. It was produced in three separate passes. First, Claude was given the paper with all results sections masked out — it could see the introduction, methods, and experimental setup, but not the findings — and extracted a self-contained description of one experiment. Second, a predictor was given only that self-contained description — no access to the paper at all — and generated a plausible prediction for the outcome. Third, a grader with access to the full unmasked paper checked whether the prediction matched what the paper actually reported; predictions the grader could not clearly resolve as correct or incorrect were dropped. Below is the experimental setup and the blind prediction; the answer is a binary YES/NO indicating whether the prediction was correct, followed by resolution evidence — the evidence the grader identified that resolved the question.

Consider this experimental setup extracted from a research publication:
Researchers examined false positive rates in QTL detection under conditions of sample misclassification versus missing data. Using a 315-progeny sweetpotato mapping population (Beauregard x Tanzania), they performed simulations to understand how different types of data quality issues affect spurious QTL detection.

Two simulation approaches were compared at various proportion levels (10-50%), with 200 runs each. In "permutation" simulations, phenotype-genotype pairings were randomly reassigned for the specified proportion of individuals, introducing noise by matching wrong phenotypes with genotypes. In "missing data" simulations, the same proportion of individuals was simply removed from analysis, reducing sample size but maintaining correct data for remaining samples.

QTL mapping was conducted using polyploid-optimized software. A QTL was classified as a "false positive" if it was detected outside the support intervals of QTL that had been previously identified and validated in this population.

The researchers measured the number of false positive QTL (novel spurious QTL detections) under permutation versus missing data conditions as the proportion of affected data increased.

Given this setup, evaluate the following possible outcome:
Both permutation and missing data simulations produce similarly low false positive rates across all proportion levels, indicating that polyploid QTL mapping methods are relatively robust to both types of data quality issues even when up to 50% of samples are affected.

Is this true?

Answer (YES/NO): NO